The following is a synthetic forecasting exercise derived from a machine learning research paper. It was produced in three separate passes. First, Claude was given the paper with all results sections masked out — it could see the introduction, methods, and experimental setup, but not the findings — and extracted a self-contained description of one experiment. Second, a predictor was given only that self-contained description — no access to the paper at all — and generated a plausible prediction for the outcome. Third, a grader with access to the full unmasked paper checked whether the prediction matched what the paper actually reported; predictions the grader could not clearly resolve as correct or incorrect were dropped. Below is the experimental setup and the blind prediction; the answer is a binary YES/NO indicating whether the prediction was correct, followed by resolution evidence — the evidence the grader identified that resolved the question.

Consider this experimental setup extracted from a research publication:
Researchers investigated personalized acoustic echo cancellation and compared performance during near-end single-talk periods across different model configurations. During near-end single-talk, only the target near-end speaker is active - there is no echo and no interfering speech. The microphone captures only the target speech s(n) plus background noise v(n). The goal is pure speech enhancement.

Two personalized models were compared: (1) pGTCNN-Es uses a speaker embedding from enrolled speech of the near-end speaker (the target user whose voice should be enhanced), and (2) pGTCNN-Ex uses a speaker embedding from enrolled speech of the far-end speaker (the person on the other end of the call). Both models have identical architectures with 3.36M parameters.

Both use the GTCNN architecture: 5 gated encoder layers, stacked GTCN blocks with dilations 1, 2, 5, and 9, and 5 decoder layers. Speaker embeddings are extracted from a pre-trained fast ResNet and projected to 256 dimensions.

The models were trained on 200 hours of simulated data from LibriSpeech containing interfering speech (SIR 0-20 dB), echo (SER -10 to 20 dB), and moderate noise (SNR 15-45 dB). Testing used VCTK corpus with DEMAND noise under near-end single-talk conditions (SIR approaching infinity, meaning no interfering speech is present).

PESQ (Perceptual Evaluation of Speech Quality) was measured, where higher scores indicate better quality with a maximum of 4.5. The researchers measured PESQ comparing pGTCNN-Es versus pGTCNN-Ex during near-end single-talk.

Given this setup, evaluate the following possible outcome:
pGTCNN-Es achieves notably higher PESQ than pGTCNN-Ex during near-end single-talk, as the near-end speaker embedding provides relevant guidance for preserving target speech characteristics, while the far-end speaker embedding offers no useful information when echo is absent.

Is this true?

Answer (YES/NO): NO